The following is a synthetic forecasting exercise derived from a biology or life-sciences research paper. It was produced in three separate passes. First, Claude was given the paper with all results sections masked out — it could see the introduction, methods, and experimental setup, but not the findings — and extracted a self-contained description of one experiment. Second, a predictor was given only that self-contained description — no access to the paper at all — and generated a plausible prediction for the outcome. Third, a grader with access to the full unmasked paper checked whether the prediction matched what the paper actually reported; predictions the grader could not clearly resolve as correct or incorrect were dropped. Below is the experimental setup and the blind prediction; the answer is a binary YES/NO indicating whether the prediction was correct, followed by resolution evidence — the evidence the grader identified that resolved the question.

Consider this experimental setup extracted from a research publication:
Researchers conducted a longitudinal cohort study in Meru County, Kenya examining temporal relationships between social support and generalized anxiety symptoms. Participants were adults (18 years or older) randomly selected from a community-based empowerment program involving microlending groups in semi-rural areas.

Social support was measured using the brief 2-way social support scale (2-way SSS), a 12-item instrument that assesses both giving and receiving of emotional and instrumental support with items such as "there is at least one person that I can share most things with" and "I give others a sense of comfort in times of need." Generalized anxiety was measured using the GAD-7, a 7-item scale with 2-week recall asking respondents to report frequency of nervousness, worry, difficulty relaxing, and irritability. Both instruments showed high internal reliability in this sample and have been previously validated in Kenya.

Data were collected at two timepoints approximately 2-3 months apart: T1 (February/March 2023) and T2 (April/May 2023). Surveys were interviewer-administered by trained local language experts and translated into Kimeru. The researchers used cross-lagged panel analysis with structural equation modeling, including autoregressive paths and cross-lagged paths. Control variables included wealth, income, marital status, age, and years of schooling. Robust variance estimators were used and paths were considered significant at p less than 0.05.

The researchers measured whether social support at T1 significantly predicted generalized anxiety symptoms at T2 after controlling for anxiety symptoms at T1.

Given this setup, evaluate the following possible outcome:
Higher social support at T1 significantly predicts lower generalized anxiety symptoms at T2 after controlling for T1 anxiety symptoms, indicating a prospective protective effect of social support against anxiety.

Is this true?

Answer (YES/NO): NO